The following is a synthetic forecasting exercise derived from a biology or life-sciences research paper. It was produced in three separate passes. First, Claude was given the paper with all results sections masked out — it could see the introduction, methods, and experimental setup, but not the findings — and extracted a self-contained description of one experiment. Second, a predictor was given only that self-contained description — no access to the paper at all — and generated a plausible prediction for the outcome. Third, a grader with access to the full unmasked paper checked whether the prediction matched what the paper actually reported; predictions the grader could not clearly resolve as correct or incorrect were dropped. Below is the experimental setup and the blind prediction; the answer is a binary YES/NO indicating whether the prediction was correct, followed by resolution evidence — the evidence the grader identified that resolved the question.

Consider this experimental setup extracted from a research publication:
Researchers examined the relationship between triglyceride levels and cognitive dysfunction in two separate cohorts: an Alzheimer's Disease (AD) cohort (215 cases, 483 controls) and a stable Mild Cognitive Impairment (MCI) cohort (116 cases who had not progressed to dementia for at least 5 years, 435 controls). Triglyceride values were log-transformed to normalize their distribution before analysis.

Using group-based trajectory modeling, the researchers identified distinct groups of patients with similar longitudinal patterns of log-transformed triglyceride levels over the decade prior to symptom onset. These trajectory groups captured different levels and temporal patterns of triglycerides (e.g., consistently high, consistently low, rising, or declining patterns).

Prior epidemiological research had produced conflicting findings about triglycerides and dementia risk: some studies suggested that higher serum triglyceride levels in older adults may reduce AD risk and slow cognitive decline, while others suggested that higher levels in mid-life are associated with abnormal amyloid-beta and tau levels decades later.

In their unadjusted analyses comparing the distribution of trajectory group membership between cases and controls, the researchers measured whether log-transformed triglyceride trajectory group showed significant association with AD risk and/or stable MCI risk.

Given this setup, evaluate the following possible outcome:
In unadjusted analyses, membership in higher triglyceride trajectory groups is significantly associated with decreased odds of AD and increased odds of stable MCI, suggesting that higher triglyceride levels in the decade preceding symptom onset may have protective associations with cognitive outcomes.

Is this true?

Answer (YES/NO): NO